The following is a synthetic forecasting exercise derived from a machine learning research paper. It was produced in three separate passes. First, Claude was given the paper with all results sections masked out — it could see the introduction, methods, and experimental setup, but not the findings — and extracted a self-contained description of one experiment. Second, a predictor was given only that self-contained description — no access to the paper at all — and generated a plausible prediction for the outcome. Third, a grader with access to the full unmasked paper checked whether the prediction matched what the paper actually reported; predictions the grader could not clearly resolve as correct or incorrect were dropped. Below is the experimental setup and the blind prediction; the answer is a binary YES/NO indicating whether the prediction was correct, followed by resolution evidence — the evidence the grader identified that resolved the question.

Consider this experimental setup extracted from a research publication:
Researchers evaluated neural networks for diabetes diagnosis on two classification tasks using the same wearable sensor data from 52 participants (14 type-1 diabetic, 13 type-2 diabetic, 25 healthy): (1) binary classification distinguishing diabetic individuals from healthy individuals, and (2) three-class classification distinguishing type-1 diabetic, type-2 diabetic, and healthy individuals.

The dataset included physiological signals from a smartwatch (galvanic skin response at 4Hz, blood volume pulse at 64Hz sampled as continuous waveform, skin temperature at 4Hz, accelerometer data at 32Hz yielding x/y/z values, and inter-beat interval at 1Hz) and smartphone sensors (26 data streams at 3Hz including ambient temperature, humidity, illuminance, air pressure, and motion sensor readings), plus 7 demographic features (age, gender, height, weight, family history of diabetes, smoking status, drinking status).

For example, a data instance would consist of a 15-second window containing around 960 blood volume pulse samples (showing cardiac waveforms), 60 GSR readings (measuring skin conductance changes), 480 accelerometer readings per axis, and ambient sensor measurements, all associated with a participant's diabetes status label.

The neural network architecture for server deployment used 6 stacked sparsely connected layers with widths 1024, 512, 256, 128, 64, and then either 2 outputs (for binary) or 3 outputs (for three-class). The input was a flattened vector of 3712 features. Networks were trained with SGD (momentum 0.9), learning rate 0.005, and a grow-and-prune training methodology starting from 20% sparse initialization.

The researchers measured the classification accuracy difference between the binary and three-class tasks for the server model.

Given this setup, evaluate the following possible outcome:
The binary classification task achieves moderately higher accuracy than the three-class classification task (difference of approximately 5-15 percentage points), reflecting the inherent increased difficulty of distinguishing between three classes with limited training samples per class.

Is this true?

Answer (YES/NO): NO